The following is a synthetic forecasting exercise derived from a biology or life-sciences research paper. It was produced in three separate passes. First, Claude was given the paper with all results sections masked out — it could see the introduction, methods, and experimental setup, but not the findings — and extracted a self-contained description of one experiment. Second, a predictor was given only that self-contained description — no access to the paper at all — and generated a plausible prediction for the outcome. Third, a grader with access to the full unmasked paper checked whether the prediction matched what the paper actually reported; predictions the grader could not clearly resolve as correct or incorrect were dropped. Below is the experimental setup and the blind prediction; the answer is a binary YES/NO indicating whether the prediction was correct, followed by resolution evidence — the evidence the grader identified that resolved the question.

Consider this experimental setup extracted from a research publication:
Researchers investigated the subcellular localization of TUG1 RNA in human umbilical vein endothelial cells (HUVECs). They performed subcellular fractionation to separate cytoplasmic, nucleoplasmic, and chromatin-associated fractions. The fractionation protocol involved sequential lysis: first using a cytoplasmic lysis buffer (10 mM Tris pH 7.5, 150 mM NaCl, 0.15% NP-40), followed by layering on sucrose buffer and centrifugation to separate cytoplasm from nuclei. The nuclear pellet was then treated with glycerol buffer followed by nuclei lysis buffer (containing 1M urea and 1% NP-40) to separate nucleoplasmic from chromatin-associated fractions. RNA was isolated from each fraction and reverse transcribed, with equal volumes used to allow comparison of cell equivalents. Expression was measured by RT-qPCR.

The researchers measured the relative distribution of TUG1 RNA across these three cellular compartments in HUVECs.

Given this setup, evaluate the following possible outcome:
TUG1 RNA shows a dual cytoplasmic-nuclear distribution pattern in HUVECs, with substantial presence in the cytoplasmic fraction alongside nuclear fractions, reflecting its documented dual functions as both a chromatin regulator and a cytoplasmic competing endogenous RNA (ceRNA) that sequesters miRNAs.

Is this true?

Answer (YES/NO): YES